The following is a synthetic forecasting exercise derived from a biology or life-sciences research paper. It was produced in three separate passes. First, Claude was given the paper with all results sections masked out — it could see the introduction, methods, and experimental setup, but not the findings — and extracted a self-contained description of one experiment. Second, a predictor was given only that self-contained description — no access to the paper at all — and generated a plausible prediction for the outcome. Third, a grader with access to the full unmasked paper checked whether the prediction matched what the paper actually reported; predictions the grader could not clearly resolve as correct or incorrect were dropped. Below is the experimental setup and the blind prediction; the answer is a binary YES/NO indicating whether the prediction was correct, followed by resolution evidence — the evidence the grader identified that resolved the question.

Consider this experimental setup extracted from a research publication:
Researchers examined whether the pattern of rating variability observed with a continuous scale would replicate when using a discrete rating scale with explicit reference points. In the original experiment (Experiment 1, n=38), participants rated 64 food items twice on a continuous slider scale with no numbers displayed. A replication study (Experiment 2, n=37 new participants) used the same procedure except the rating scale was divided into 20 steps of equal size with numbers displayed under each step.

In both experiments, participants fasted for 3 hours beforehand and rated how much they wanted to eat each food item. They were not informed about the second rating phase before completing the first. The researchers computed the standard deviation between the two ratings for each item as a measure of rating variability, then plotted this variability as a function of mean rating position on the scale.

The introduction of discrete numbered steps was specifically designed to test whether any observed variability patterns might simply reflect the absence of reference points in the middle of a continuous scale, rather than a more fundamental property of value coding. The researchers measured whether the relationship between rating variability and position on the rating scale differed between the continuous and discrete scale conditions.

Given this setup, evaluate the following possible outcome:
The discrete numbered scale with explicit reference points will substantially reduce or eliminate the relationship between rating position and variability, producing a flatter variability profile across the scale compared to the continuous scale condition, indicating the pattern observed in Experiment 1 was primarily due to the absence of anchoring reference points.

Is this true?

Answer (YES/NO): NO